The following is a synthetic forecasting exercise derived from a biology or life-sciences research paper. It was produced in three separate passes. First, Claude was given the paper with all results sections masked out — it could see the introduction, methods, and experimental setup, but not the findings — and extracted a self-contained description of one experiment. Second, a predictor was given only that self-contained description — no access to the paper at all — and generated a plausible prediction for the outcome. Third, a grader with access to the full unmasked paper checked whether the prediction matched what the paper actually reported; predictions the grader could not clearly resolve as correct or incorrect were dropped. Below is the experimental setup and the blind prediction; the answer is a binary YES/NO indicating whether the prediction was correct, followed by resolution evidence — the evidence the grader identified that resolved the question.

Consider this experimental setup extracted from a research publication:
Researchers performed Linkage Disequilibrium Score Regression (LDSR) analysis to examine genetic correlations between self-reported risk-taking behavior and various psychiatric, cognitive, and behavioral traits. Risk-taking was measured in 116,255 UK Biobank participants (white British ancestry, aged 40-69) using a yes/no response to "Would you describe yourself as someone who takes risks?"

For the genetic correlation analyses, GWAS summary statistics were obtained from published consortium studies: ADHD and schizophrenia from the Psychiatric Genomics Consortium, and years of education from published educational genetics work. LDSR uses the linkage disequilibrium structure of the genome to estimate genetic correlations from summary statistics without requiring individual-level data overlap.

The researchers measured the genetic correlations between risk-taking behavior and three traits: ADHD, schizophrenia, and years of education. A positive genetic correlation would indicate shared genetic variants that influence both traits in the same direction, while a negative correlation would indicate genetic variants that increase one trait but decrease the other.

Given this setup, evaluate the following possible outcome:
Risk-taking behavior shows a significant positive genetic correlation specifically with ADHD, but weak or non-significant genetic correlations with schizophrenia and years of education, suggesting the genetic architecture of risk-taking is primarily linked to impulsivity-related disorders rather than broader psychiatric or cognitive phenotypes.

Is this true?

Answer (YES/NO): NO